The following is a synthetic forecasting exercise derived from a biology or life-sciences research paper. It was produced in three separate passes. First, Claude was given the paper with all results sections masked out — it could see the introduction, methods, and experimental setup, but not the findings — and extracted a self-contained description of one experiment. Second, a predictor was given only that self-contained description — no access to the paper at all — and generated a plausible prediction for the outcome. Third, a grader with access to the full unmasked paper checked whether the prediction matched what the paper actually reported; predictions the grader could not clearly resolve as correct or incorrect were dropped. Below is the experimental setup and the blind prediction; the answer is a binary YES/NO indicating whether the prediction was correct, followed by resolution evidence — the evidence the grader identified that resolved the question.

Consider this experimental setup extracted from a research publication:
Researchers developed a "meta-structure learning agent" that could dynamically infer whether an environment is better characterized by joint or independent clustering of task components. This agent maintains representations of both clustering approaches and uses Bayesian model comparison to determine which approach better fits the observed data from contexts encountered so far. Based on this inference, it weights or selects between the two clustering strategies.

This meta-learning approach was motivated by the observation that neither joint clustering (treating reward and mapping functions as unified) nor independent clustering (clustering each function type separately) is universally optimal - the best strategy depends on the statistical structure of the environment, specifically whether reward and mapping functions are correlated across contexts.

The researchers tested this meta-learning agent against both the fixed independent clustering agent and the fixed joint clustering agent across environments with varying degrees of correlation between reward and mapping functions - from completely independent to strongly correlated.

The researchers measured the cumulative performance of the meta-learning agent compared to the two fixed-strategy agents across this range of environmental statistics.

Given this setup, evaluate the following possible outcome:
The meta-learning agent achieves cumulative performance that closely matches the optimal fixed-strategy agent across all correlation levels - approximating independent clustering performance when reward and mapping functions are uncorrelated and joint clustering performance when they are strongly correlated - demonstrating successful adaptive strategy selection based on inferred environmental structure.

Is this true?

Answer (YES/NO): NO